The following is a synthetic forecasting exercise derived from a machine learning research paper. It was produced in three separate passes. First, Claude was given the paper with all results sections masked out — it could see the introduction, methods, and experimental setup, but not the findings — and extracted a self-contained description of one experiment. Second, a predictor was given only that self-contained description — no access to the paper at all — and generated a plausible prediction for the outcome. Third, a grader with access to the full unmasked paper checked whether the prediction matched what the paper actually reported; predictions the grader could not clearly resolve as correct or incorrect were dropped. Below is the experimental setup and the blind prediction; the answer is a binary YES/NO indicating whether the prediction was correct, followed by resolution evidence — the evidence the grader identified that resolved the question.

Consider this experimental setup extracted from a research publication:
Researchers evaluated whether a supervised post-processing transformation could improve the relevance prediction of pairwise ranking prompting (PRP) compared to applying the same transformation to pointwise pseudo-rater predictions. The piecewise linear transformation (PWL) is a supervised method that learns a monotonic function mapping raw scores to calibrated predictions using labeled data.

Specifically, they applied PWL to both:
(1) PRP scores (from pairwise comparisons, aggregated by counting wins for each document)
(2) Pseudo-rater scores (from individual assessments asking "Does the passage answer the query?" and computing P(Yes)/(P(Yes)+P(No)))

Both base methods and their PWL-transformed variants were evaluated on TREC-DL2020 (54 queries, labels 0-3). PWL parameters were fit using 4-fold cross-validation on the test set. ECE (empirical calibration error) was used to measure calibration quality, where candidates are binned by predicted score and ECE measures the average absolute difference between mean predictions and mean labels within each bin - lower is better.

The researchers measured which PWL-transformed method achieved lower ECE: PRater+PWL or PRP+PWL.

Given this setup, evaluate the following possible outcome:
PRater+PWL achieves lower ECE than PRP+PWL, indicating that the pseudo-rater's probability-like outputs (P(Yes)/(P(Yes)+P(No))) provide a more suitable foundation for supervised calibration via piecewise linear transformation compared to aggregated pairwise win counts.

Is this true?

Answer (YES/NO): YES